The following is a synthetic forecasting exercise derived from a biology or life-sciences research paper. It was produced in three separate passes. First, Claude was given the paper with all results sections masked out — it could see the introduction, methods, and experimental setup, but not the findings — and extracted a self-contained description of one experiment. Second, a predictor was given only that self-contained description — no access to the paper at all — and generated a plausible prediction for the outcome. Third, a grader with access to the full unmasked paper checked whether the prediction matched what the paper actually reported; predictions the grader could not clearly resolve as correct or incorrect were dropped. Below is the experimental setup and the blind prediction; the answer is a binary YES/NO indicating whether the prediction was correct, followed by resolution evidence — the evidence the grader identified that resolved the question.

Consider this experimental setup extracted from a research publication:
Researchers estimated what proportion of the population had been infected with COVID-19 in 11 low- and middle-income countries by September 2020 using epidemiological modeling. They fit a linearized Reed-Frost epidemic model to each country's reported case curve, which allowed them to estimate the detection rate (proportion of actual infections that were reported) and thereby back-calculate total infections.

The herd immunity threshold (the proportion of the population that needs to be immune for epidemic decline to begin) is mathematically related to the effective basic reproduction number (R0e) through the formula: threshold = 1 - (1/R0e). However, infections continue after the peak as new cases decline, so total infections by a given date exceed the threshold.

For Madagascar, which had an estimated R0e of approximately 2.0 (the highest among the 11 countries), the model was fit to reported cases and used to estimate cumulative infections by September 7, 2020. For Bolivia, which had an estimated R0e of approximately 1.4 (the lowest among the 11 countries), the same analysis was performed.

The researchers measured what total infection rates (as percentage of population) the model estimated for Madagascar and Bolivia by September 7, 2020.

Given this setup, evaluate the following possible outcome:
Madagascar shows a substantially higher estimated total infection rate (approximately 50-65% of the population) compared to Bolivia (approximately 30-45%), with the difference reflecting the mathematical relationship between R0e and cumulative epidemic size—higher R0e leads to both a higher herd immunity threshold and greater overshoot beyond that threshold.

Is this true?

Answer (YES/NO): NO